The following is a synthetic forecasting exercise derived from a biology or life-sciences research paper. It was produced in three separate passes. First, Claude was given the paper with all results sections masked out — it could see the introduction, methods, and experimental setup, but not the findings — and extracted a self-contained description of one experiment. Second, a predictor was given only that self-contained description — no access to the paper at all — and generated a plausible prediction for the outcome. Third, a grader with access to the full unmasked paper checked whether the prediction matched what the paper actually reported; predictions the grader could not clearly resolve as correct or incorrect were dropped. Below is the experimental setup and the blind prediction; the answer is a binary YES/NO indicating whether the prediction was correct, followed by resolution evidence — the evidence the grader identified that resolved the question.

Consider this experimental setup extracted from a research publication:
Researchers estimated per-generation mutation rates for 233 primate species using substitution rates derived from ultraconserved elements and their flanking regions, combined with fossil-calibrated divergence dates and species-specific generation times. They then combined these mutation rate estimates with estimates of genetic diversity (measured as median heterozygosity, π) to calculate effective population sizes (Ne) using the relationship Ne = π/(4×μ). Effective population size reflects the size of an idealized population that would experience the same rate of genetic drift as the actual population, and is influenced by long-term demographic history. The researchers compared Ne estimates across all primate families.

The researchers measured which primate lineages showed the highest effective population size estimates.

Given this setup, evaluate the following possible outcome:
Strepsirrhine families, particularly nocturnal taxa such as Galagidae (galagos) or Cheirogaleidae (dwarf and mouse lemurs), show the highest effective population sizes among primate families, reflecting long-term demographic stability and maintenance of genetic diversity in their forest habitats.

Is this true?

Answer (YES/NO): NO